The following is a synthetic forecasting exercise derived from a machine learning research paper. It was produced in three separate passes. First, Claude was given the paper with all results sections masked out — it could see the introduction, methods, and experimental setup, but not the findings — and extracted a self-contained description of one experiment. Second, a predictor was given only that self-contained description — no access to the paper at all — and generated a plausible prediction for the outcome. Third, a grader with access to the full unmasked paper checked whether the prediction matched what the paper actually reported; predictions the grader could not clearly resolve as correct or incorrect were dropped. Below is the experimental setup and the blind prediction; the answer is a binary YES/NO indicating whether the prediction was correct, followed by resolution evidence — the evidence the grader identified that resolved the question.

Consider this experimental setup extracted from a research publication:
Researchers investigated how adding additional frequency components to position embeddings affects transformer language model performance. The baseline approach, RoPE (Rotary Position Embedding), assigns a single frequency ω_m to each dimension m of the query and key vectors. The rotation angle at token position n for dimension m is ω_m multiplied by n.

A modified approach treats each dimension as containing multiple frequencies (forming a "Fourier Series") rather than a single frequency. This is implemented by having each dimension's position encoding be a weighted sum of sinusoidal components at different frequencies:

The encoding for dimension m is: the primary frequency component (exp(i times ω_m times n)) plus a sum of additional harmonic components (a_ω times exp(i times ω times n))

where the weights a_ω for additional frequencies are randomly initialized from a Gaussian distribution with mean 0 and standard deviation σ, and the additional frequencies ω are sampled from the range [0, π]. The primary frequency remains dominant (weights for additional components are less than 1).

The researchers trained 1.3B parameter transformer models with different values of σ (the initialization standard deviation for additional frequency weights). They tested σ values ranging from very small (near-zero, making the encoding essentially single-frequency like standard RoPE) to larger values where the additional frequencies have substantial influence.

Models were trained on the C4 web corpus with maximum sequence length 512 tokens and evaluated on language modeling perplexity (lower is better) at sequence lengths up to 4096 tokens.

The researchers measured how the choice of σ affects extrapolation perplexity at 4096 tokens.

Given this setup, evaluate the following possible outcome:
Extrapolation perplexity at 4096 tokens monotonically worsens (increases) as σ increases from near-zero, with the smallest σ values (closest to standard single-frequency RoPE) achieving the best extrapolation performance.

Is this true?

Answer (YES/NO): NO